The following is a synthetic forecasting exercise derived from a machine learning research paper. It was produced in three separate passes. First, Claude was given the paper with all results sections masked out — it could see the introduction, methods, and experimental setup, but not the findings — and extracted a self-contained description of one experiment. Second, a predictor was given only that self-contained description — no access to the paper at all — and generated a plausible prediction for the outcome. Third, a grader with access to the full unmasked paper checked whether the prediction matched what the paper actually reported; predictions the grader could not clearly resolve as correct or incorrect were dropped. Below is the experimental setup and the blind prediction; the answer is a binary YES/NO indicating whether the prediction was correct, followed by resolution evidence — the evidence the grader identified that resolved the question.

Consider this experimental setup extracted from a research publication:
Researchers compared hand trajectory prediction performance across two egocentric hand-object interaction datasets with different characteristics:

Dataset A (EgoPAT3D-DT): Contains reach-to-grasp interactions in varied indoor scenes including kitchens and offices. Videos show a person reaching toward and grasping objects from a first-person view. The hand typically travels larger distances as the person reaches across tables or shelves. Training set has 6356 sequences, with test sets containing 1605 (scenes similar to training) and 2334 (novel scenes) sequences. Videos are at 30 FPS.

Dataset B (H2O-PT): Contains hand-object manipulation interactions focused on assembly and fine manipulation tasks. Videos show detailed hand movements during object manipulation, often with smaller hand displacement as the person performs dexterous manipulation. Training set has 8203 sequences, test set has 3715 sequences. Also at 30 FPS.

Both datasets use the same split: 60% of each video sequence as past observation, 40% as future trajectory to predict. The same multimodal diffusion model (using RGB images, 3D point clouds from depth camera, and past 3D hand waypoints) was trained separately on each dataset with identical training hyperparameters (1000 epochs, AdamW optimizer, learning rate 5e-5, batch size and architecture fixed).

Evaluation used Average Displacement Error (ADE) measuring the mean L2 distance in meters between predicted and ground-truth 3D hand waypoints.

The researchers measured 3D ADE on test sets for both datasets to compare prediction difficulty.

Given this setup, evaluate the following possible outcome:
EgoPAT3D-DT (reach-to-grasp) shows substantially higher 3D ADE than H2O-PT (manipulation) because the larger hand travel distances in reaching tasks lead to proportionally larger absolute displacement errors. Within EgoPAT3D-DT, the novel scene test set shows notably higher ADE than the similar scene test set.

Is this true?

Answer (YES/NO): NO